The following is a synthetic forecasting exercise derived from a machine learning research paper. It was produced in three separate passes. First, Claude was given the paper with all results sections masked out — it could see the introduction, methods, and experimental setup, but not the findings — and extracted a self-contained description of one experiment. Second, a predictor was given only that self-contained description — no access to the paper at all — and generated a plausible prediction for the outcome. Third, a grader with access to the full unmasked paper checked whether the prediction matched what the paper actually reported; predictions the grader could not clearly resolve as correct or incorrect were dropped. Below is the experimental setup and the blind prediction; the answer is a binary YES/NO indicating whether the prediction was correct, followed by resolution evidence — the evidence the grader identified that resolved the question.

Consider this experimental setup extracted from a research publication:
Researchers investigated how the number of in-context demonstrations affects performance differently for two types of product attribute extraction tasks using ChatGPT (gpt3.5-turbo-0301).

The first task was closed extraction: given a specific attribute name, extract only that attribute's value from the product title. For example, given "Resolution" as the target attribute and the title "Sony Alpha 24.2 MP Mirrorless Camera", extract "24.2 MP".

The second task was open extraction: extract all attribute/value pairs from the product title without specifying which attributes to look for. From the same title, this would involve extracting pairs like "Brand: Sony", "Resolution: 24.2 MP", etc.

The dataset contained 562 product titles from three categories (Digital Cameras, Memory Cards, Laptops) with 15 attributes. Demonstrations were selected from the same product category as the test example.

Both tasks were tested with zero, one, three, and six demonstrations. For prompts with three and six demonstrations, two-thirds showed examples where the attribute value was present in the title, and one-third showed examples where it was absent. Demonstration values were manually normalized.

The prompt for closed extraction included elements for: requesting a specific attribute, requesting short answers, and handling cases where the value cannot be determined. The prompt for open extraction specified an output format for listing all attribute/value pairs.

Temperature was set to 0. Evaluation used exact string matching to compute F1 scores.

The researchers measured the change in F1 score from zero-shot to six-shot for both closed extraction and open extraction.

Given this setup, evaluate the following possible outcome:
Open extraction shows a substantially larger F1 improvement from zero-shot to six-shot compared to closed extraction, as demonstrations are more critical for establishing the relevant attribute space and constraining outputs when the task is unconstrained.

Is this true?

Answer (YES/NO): YES